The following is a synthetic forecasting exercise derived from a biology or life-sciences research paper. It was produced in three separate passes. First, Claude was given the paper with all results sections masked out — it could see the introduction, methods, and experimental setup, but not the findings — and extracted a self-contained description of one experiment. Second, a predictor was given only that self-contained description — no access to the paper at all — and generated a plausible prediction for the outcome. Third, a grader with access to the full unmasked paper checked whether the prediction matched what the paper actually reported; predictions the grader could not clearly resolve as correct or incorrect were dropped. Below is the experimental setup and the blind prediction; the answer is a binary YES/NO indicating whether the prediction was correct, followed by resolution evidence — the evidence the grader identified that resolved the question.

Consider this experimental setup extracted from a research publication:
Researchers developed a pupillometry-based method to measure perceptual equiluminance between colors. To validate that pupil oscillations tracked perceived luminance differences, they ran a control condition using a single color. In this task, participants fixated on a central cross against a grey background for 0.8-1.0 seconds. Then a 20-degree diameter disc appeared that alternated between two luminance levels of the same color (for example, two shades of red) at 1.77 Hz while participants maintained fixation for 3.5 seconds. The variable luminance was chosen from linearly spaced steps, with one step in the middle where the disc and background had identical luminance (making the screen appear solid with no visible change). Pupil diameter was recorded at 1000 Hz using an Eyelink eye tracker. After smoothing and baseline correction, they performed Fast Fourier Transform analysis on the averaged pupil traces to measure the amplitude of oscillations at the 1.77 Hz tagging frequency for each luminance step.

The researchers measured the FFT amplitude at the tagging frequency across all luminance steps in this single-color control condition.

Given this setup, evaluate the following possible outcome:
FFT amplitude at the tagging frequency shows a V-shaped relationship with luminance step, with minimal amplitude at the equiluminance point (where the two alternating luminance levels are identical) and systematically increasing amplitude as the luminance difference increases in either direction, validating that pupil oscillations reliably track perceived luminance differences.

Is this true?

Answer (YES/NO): YES